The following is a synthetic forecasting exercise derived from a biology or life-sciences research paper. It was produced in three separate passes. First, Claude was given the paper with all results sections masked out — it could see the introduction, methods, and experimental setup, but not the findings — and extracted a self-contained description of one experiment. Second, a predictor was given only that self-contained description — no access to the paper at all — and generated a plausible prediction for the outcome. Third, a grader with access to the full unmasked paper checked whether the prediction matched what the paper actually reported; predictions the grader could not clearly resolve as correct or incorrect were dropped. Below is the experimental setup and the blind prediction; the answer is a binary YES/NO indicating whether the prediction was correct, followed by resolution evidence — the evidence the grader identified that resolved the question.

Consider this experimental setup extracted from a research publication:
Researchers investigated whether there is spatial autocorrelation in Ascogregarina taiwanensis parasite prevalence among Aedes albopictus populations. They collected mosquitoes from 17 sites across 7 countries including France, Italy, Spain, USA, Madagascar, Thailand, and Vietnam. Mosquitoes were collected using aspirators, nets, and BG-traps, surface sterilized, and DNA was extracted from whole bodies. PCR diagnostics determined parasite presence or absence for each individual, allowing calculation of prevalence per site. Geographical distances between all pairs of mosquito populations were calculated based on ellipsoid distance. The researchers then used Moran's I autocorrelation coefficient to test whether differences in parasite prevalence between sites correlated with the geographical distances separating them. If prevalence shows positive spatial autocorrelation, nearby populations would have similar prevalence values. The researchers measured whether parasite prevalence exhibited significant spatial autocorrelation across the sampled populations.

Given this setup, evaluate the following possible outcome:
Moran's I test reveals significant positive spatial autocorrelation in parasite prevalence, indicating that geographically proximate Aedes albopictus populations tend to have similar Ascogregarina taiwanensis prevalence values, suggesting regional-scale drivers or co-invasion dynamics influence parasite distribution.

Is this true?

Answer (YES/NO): NO